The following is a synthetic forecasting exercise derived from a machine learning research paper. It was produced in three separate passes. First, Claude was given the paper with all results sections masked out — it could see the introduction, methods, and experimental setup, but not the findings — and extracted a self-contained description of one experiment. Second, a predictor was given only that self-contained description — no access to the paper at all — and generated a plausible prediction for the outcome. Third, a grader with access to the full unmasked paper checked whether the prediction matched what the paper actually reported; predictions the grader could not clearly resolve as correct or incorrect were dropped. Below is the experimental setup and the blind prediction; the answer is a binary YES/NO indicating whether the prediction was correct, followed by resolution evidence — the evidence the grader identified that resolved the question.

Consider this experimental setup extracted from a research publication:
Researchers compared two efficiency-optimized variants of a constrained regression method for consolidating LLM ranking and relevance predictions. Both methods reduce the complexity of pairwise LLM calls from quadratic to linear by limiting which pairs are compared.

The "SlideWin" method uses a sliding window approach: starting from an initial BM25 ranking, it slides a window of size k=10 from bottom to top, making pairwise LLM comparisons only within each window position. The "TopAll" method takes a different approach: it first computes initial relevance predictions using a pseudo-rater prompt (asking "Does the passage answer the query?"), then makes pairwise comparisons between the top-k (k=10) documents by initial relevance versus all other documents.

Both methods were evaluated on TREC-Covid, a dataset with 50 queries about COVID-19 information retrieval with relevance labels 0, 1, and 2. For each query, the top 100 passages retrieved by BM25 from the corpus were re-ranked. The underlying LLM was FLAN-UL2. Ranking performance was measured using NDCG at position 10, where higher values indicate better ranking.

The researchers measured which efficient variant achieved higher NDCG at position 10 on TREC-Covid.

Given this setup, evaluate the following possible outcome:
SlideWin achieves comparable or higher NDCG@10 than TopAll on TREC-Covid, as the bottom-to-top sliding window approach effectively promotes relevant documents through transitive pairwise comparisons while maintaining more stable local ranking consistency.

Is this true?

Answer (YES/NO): NO